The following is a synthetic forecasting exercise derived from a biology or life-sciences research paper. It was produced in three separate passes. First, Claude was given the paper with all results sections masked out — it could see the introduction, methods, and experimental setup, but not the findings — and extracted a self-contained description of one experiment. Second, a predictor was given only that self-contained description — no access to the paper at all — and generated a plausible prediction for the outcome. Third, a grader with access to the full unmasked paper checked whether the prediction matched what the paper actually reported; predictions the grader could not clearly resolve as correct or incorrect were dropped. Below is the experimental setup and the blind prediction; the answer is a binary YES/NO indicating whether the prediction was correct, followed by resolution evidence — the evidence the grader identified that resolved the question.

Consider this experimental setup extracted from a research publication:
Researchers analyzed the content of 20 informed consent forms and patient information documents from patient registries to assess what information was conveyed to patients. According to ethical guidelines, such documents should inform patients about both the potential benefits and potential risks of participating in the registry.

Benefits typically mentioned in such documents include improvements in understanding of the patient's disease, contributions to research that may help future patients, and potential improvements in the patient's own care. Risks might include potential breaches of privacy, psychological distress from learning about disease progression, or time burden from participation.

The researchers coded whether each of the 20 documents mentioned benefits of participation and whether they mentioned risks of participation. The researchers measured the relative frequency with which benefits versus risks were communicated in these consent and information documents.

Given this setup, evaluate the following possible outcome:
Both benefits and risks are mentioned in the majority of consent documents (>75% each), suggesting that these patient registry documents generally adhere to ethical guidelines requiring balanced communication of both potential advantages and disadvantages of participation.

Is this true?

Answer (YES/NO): NO